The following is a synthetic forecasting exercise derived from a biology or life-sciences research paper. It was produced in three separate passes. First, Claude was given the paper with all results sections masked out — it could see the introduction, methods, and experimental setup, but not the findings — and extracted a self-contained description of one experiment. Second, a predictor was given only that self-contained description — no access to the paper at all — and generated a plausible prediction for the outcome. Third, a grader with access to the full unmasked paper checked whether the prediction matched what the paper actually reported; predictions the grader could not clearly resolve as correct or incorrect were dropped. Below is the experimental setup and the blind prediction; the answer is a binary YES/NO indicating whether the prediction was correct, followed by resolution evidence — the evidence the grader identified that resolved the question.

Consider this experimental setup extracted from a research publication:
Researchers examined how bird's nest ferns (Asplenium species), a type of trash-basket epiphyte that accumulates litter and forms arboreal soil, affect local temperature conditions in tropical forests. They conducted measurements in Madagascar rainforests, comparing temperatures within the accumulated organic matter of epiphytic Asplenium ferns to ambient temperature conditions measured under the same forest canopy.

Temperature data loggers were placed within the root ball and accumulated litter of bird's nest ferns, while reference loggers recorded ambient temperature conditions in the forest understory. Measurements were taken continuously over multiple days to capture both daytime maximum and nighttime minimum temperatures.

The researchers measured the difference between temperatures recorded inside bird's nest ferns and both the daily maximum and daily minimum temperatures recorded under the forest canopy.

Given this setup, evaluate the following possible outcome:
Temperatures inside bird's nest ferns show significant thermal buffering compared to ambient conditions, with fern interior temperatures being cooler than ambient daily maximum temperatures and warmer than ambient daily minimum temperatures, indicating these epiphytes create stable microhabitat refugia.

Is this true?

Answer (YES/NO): NO